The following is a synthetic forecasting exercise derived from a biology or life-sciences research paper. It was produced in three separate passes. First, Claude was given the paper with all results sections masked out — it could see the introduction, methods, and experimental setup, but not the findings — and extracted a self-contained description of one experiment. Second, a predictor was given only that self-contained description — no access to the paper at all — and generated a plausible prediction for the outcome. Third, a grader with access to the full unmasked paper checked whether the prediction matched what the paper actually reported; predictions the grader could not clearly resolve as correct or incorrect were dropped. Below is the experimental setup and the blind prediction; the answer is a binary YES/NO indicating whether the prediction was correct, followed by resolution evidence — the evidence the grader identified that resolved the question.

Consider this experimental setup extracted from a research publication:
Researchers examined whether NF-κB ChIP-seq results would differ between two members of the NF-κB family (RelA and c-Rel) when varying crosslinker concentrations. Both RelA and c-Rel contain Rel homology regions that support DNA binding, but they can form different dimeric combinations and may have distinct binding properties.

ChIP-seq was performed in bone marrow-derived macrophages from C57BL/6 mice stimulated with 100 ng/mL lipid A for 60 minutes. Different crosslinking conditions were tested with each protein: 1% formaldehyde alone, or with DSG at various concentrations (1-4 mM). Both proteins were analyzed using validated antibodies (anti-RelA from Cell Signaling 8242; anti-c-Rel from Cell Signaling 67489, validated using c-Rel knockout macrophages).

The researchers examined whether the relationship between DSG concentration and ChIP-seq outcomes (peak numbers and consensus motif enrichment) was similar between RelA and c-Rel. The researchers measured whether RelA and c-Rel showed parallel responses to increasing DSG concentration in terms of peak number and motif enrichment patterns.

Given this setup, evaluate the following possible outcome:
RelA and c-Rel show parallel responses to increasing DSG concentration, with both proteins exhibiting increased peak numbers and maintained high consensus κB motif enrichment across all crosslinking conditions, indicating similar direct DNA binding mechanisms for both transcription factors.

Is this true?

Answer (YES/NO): NO